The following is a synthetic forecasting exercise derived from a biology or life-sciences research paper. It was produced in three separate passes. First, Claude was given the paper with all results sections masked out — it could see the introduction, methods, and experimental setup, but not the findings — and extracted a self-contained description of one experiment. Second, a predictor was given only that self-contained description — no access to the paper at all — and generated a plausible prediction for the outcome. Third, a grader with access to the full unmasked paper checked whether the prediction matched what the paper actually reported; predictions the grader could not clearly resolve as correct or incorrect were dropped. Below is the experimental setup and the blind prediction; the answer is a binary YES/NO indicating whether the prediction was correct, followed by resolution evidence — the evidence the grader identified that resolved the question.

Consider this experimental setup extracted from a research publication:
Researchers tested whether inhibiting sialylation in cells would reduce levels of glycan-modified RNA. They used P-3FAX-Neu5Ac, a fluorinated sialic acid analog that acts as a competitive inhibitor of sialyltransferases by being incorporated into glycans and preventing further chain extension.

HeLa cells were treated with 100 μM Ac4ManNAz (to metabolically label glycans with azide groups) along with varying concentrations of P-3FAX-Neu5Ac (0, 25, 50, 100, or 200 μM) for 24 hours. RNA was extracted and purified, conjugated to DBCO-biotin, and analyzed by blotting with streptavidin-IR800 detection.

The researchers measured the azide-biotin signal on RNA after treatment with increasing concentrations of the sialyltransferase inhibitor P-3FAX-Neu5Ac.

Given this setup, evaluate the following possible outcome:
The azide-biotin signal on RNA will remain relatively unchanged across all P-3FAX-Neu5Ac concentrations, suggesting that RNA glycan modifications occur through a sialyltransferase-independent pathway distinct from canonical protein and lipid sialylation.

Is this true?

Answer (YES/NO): NO